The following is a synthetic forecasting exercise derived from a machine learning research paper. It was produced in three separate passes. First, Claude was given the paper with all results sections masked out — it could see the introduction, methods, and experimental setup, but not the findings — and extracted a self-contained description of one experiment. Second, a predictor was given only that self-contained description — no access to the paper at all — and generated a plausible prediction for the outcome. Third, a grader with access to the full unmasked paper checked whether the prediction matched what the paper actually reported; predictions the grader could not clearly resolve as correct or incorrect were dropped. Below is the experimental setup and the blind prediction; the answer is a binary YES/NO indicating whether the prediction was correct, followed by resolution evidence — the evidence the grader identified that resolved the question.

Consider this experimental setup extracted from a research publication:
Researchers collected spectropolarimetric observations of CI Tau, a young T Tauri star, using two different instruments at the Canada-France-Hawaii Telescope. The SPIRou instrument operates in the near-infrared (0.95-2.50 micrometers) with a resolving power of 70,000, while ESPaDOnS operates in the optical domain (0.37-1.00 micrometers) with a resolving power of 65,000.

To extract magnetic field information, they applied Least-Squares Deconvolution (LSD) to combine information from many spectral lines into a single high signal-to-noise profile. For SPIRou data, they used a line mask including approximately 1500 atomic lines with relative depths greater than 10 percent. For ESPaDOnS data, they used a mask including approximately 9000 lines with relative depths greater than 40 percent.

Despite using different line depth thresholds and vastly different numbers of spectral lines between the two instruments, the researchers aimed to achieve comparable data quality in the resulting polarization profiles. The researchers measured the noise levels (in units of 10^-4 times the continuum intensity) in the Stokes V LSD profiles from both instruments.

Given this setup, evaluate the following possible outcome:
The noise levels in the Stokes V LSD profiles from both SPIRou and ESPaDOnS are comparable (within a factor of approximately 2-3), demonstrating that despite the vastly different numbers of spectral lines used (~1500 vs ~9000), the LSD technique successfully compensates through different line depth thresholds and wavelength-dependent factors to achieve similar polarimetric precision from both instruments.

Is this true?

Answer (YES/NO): YES